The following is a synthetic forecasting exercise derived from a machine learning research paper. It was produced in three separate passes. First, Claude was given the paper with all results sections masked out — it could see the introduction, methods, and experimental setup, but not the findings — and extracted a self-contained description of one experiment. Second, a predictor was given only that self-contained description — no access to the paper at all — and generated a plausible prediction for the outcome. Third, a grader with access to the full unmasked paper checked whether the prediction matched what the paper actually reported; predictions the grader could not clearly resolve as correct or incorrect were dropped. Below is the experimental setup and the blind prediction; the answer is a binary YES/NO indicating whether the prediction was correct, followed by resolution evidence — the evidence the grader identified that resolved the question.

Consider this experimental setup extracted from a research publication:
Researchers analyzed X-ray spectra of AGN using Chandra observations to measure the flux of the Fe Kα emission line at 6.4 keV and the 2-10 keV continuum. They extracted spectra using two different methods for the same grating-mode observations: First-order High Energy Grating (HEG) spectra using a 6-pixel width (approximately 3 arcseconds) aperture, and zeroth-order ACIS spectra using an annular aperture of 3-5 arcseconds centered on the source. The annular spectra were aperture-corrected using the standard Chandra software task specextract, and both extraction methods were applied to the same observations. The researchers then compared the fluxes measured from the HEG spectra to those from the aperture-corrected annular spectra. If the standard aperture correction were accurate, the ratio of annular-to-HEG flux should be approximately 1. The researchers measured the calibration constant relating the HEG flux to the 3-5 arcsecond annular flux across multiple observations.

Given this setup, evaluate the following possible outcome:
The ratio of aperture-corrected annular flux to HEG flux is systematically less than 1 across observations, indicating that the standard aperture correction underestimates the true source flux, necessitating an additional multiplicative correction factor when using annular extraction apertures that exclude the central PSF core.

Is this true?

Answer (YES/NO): YES